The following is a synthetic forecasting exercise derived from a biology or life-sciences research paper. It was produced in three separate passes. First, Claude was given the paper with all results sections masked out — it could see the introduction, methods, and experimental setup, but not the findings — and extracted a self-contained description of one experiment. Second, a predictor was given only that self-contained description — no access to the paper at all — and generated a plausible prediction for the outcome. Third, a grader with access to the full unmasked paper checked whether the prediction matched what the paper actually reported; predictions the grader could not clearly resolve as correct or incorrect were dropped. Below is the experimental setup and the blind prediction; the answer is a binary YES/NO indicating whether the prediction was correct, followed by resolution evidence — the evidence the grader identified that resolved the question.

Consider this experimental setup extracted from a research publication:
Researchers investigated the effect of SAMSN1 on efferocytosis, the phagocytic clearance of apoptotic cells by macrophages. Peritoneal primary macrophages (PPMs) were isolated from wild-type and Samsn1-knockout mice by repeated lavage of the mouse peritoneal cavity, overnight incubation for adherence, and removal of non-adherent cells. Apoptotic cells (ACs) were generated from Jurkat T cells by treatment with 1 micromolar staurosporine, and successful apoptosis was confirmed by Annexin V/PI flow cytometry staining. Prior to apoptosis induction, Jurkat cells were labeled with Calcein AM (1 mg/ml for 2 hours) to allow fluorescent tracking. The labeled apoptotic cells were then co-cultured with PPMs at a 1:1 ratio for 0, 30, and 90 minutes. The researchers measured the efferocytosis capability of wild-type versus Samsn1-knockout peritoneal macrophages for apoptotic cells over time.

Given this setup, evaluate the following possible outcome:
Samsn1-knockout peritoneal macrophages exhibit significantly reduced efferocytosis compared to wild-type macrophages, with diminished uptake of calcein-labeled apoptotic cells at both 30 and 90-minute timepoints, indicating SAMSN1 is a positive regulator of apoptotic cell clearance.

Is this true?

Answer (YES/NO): NO